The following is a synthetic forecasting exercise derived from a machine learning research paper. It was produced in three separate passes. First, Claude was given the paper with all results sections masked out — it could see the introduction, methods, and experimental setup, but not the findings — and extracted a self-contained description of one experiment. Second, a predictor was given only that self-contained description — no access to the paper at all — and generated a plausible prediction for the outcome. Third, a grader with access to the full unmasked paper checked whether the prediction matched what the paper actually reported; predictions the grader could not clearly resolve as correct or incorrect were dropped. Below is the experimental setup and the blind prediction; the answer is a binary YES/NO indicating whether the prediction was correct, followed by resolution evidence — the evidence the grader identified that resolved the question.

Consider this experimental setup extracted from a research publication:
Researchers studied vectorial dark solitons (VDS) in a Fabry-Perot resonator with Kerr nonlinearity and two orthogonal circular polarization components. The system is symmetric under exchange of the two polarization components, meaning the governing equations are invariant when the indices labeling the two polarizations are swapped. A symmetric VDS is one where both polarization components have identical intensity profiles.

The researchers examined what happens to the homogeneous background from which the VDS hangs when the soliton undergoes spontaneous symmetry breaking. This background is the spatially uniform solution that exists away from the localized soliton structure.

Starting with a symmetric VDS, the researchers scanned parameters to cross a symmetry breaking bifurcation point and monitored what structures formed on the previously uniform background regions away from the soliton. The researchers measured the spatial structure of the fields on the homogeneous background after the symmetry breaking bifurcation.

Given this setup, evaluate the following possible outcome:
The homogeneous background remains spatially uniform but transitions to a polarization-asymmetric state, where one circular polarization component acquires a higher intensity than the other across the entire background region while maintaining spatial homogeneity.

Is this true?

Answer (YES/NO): NO